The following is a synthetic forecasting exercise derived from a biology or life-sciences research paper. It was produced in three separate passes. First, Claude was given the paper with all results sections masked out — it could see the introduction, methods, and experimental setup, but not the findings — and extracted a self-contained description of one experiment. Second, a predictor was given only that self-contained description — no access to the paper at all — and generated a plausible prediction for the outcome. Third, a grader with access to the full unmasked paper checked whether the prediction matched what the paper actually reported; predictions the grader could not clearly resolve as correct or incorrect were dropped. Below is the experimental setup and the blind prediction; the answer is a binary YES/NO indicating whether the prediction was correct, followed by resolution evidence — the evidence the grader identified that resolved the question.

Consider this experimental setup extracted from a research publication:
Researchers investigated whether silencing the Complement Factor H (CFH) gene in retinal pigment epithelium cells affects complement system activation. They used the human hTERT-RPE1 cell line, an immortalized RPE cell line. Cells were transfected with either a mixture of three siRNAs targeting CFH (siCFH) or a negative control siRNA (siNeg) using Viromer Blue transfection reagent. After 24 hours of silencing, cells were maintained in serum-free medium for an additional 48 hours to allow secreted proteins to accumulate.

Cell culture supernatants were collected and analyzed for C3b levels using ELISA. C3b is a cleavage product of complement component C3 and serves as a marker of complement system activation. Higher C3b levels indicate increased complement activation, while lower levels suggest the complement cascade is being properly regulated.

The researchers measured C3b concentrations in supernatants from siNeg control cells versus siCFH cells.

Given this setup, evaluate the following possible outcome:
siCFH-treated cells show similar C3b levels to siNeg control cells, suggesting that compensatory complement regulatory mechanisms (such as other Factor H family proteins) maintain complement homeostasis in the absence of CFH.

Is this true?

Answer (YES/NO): NO